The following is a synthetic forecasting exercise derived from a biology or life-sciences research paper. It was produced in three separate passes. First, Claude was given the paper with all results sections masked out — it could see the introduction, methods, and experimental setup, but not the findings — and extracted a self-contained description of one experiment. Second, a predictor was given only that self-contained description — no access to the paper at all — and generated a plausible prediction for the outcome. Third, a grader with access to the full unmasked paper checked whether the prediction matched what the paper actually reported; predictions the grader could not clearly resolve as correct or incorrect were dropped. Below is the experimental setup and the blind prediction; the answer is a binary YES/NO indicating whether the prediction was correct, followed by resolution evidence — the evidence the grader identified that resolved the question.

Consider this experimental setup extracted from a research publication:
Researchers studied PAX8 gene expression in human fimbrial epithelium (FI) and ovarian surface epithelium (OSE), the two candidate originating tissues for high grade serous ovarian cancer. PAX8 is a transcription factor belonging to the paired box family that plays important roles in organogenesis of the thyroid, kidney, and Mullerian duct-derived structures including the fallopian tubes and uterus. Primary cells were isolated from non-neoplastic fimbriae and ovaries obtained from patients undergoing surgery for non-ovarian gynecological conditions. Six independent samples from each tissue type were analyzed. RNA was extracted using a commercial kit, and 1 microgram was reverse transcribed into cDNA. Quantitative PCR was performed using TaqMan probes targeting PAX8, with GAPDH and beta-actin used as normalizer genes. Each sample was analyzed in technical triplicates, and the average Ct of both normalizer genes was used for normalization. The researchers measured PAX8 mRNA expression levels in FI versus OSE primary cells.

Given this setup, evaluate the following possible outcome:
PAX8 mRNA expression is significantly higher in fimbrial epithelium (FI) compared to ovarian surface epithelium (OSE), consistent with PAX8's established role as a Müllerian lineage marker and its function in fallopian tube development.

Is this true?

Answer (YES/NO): YES